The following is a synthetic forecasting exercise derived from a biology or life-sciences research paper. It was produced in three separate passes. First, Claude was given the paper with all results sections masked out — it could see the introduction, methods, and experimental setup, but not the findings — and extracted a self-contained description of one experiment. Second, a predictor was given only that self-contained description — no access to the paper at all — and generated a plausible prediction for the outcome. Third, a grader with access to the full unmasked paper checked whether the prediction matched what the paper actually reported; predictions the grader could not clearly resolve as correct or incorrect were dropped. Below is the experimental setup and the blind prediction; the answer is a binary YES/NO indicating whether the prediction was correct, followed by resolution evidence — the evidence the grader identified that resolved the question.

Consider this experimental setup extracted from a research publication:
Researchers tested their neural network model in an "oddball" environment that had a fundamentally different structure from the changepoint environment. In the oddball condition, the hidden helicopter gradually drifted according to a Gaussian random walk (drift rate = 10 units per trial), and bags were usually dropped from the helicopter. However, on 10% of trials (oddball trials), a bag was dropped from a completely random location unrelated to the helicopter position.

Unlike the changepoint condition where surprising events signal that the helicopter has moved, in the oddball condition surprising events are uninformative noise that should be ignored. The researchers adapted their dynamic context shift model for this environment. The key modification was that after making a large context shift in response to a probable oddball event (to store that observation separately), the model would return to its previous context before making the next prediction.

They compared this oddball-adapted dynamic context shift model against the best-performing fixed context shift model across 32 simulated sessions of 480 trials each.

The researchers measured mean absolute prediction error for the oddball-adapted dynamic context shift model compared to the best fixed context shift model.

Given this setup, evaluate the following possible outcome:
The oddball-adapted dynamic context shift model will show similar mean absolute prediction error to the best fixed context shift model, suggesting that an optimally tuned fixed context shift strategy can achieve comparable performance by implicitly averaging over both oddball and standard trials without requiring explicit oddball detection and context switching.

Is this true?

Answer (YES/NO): NO